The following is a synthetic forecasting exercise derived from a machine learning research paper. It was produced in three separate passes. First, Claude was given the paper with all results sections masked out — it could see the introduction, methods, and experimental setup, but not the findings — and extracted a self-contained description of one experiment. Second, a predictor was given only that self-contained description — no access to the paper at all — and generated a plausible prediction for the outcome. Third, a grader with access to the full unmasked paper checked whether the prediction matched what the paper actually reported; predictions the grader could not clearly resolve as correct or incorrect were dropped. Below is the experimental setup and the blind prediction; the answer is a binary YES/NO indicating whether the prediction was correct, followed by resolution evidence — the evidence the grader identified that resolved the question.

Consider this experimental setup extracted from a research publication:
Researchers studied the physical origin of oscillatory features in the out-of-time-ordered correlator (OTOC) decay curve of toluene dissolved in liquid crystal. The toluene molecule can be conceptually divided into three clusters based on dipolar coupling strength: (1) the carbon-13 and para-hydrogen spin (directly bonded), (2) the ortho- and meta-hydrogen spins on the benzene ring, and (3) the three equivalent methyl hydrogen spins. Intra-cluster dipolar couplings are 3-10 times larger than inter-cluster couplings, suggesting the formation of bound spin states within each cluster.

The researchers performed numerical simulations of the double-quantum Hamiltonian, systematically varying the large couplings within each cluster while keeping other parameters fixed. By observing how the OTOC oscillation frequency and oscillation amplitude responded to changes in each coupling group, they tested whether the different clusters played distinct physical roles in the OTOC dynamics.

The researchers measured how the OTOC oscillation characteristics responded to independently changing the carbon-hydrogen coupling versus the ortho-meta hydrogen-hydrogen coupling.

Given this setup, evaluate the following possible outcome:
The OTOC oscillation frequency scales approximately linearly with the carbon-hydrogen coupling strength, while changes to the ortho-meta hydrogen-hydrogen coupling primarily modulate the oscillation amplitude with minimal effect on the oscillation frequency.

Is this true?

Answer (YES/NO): NO